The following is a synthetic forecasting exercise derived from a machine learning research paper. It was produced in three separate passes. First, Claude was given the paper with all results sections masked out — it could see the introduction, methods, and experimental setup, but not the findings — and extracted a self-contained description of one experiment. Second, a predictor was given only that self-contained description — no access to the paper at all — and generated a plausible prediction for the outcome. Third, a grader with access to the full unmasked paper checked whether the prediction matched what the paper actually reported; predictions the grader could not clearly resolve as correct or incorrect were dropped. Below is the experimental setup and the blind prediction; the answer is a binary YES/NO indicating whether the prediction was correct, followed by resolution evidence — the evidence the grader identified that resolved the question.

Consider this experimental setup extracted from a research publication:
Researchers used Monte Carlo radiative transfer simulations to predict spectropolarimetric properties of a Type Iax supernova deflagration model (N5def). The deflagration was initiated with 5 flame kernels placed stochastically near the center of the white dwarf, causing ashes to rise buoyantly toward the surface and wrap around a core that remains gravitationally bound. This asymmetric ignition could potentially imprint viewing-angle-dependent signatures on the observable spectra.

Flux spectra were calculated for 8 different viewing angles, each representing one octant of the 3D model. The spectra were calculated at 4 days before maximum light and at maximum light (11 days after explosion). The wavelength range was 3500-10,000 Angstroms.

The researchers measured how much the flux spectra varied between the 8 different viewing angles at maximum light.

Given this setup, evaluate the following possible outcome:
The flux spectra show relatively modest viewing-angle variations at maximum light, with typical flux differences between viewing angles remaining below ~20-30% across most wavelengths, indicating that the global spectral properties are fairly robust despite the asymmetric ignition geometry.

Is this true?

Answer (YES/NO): YES